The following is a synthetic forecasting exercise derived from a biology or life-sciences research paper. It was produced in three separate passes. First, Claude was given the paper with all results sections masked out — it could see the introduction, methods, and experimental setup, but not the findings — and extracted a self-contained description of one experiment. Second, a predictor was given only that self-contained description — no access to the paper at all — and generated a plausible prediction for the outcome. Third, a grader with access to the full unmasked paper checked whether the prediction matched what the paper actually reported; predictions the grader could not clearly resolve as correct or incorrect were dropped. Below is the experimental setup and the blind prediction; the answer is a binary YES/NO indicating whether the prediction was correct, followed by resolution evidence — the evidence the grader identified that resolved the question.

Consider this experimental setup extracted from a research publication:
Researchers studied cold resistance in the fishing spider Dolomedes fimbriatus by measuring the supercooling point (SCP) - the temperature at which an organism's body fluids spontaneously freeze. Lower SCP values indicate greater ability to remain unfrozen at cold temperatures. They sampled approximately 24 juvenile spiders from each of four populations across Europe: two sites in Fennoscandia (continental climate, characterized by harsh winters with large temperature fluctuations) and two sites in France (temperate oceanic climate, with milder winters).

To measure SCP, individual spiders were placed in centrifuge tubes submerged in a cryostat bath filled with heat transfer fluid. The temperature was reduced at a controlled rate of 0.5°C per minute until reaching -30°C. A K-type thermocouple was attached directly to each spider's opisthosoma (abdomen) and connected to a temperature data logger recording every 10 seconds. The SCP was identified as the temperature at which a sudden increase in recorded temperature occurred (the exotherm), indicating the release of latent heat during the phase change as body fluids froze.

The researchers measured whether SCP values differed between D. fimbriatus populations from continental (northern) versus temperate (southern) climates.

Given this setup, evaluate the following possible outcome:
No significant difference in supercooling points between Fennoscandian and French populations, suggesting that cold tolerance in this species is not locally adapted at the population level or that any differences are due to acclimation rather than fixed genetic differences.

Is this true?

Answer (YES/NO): NO